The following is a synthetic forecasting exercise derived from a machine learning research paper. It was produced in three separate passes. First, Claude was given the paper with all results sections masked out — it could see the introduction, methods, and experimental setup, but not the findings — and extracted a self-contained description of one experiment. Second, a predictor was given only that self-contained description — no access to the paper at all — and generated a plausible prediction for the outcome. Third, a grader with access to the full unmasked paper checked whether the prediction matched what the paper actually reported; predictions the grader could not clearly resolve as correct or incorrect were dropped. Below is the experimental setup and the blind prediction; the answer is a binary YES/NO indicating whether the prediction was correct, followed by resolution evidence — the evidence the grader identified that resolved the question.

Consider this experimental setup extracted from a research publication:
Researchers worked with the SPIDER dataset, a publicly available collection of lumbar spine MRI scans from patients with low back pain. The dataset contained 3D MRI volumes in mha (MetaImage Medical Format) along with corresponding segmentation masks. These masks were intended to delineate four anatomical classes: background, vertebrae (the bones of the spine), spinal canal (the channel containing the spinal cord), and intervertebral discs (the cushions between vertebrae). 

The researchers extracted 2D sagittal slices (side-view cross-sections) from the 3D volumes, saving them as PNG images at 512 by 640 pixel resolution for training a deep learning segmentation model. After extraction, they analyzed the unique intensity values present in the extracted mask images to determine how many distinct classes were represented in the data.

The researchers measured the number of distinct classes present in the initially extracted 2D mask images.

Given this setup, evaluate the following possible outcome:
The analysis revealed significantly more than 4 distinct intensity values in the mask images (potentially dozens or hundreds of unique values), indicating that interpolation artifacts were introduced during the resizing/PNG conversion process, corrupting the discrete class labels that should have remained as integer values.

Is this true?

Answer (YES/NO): NO